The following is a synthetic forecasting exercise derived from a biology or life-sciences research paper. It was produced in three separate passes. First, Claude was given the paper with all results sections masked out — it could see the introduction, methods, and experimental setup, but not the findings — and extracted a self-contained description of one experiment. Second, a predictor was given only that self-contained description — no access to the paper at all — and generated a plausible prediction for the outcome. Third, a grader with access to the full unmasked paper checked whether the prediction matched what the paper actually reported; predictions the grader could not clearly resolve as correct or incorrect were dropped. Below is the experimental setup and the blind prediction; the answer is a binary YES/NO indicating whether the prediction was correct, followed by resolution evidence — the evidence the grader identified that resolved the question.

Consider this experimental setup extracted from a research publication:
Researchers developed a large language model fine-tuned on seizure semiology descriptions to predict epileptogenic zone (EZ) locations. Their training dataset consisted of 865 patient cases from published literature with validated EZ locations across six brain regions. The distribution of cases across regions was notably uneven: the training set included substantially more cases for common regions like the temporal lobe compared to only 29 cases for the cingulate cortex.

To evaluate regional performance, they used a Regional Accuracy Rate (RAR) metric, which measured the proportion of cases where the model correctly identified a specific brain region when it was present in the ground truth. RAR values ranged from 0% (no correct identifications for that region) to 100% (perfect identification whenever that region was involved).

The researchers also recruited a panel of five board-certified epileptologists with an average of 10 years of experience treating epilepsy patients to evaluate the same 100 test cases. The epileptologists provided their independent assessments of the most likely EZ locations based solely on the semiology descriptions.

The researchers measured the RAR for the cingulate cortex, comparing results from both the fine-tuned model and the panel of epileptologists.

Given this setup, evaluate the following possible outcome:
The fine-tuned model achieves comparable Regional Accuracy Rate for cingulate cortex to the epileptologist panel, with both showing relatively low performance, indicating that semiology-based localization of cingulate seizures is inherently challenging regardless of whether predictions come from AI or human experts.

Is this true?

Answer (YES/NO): NO